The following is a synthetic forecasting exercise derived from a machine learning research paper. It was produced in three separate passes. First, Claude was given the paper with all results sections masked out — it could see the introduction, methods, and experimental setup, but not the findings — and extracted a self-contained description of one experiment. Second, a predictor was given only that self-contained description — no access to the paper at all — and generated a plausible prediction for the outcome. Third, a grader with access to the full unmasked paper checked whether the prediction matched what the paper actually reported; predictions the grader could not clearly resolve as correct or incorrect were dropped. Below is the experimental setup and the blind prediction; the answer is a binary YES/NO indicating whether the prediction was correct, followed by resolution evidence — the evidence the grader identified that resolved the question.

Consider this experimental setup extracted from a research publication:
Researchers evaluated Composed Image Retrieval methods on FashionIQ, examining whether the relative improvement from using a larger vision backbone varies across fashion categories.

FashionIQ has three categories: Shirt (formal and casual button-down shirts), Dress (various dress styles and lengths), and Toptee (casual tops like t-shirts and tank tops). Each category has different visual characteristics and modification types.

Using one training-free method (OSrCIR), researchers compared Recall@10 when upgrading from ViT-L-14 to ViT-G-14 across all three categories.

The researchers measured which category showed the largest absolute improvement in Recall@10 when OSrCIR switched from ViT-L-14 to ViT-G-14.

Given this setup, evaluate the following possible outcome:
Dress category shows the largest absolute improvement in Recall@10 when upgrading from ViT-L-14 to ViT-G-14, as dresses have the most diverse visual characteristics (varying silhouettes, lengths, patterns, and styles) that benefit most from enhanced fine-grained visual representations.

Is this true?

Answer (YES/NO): NO